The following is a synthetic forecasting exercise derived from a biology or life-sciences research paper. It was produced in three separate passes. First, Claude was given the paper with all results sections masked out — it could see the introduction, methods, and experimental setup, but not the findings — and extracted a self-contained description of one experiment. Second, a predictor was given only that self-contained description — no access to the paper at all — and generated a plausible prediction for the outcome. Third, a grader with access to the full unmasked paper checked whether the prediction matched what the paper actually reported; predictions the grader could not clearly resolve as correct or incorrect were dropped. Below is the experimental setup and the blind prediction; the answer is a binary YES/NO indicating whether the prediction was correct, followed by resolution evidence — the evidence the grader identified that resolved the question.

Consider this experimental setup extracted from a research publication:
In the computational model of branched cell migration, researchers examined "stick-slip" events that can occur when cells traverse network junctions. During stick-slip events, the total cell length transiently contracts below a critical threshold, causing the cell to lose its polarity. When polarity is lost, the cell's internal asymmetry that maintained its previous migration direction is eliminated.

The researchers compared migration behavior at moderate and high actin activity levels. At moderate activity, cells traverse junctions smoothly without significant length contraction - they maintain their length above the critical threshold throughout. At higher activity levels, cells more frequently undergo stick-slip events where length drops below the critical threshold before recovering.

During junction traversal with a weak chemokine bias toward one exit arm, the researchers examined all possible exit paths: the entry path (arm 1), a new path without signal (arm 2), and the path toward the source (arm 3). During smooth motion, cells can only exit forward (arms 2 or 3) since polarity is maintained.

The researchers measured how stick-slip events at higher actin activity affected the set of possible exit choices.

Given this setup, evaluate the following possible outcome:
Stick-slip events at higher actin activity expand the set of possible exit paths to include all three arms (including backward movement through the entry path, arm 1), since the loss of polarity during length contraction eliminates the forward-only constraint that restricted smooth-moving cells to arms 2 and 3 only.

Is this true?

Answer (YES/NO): YES